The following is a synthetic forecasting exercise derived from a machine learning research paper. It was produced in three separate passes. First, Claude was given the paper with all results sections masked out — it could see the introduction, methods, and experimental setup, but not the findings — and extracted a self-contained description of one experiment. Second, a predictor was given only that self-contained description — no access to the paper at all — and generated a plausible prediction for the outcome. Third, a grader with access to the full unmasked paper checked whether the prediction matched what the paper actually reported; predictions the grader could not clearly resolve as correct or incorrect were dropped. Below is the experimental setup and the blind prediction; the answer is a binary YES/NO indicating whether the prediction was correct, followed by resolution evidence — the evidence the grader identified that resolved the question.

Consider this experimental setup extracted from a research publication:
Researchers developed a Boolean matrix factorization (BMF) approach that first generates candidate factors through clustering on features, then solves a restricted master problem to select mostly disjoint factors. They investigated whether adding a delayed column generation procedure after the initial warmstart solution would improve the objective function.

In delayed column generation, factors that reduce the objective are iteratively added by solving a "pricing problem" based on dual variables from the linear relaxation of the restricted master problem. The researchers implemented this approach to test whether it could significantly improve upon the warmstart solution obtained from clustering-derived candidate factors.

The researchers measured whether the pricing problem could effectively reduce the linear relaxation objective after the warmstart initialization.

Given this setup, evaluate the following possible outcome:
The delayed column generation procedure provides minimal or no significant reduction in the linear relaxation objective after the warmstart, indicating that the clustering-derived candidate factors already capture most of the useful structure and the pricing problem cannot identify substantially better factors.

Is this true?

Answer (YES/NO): YES